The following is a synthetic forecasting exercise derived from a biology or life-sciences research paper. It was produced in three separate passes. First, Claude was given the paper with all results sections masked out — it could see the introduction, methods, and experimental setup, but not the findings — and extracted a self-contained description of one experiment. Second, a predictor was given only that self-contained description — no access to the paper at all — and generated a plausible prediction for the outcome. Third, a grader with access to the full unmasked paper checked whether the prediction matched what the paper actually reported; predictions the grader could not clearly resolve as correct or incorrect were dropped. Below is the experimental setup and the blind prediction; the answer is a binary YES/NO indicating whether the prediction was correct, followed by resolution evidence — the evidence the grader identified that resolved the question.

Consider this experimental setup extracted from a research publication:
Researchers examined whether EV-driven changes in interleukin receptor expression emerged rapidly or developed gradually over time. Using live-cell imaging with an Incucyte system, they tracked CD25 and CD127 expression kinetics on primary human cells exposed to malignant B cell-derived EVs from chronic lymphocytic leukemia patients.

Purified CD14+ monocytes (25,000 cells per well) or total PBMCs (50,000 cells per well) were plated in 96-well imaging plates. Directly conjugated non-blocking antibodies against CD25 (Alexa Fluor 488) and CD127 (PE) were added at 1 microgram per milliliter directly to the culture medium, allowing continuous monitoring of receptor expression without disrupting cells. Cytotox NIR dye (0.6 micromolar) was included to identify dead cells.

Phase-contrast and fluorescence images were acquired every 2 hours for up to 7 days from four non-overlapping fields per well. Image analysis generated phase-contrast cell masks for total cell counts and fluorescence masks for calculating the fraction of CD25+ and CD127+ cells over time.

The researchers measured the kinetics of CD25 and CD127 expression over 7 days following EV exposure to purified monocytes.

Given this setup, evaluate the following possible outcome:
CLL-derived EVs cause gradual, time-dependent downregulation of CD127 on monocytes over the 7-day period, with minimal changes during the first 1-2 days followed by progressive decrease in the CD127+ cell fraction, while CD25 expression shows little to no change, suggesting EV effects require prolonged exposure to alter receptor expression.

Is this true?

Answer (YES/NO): NO